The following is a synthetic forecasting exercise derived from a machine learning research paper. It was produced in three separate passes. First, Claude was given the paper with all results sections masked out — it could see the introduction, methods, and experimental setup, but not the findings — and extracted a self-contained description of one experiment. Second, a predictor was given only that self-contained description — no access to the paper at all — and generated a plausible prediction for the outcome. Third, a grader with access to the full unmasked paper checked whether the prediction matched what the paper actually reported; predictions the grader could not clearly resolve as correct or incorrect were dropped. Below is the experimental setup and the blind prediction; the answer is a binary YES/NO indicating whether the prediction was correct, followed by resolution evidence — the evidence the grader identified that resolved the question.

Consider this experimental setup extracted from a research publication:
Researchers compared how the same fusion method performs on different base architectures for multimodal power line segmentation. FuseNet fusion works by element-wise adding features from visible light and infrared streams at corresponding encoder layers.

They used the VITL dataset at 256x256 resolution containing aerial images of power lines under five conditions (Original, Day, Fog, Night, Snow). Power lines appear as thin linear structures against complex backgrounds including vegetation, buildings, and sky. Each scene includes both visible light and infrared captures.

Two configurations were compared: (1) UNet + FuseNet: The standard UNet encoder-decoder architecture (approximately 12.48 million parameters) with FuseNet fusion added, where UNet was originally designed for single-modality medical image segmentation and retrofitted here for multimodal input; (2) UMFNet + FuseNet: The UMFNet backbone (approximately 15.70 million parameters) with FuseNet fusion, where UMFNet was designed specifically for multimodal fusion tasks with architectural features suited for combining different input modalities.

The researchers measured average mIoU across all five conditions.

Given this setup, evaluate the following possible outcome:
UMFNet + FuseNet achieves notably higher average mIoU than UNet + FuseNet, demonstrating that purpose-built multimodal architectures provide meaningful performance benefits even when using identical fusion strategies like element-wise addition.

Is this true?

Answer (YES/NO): YES